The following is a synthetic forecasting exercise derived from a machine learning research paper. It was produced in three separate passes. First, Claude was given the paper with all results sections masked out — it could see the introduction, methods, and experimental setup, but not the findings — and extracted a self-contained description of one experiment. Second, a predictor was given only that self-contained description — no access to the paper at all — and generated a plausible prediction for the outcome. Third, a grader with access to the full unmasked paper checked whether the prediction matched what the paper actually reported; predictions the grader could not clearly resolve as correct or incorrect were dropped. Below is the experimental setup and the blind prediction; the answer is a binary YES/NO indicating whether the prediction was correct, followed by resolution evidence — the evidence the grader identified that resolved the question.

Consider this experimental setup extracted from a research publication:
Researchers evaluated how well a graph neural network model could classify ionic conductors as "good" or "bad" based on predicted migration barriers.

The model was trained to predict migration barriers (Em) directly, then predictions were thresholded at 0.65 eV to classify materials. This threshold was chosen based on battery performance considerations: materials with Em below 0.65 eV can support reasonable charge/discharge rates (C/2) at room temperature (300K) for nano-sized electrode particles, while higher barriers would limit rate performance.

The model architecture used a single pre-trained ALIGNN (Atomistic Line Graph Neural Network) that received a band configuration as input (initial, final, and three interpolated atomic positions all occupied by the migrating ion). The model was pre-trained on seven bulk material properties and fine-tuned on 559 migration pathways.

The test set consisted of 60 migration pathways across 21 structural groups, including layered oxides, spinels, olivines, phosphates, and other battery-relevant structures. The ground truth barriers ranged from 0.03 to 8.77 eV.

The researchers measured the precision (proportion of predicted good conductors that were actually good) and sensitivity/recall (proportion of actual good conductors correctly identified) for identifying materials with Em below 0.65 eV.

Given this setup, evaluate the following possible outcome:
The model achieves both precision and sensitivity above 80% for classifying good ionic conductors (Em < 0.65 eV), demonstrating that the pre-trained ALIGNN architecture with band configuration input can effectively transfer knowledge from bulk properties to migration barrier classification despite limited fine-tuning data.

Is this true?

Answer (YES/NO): NO